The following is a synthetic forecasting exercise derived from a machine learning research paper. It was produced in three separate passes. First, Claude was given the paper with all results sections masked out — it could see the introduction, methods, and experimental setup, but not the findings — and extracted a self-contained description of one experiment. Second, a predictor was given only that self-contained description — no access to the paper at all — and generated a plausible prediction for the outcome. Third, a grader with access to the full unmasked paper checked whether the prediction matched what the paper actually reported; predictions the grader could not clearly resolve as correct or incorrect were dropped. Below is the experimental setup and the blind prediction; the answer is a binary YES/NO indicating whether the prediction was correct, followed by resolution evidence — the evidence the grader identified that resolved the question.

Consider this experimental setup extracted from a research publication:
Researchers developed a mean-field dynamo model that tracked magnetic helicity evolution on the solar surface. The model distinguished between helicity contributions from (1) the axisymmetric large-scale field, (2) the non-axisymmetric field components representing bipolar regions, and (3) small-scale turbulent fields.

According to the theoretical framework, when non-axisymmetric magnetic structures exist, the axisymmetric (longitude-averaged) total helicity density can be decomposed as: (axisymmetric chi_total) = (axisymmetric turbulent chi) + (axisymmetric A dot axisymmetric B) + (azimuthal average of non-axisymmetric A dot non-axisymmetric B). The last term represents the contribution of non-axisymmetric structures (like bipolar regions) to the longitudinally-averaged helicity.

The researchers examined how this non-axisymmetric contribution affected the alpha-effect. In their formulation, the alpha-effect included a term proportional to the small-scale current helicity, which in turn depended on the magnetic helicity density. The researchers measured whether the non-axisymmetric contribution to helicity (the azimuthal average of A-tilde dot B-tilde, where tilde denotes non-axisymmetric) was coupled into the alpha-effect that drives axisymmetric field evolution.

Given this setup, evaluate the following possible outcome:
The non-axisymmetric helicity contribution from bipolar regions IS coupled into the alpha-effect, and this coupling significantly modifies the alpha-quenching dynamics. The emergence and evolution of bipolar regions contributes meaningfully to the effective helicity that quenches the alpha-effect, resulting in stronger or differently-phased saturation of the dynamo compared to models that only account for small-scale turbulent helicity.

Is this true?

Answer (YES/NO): NO